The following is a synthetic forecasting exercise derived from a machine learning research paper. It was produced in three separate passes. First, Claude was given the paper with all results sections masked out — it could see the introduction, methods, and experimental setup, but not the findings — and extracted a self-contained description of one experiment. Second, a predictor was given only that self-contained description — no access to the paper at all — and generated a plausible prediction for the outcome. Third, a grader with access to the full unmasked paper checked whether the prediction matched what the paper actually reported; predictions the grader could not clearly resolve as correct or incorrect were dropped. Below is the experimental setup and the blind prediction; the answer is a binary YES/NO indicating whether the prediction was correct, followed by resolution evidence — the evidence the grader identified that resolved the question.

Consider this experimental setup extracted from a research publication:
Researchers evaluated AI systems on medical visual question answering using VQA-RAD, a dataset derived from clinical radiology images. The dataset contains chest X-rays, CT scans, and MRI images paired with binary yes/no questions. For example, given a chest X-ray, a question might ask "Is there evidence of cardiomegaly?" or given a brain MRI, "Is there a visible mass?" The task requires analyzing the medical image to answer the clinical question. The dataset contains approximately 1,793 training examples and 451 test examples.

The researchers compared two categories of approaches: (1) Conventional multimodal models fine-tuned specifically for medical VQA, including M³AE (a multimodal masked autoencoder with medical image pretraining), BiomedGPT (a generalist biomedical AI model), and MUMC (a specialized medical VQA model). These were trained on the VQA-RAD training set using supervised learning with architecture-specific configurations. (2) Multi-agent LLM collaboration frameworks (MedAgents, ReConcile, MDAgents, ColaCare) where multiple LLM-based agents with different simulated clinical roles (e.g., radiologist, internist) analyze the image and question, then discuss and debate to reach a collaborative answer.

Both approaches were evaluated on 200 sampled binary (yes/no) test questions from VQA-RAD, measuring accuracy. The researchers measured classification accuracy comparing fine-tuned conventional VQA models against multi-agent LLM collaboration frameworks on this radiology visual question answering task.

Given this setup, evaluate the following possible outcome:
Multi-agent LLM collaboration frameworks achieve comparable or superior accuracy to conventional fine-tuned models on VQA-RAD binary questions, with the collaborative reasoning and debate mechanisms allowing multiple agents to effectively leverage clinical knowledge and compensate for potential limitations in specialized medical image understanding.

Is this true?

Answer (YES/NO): NO